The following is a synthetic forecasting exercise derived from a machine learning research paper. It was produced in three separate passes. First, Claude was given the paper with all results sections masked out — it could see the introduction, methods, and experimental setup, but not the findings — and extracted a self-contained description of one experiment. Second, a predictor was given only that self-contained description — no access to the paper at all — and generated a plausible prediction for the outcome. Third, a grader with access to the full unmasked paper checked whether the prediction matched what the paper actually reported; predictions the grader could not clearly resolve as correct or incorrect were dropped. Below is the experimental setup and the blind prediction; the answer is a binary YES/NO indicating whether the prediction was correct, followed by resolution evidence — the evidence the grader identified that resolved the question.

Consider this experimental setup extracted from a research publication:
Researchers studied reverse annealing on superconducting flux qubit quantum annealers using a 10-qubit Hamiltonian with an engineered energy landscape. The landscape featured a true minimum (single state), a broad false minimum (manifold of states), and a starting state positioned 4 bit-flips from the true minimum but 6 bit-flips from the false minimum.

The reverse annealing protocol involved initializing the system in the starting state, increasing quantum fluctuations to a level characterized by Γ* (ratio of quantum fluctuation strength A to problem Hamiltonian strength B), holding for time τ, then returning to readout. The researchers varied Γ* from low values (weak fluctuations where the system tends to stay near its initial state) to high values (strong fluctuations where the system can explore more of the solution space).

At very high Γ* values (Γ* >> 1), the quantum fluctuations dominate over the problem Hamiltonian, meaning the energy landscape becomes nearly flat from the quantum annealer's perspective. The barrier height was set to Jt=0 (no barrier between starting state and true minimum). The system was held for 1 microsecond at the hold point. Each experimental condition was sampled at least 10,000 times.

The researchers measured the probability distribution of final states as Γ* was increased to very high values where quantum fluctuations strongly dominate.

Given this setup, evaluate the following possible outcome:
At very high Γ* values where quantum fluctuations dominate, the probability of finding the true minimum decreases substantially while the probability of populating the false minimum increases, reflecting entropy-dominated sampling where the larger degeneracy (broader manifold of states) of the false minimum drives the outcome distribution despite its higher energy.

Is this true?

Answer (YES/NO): YES